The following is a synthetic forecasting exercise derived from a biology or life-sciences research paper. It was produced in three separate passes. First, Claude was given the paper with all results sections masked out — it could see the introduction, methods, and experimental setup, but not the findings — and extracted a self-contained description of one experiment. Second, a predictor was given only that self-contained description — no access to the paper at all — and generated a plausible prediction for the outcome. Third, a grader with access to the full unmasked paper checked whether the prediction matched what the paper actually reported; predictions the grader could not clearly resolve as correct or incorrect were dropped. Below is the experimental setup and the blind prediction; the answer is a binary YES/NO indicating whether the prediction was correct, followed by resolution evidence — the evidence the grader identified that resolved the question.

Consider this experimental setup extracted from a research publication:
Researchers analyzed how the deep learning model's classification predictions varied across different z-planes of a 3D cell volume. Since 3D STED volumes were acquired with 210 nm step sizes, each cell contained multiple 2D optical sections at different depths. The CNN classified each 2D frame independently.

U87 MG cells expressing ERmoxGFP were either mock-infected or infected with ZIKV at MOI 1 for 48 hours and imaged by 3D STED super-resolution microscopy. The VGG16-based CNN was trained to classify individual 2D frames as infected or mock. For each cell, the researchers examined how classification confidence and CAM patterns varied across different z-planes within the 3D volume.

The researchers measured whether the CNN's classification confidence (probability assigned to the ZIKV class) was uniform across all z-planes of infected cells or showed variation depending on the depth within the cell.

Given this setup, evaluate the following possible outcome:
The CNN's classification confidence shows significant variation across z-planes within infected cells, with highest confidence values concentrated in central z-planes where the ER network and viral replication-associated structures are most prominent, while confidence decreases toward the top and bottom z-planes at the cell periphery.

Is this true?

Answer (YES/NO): YES